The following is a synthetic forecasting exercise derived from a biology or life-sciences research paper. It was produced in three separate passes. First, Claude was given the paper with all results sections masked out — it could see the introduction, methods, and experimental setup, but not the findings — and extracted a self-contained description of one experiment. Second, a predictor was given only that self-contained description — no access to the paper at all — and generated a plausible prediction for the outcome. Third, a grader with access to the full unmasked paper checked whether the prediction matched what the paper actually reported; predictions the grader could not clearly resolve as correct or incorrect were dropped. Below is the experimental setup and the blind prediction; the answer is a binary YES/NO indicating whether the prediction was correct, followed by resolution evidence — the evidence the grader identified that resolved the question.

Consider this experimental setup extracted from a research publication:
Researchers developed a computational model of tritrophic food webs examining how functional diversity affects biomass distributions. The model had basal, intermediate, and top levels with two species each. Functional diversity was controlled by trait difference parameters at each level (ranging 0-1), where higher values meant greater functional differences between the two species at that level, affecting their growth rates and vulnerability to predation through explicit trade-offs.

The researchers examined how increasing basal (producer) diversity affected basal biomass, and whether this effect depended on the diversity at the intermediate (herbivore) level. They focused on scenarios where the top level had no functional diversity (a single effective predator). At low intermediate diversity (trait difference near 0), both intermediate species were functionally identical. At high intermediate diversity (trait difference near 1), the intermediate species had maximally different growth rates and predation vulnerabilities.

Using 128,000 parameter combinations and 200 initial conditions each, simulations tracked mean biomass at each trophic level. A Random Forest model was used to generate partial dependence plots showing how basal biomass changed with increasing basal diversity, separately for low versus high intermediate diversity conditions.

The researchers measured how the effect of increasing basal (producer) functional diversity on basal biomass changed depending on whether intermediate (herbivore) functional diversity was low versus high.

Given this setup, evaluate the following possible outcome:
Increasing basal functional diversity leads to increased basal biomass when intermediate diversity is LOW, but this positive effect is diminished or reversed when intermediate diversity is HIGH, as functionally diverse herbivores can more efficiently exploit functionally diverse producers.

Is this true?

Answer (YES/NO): NO